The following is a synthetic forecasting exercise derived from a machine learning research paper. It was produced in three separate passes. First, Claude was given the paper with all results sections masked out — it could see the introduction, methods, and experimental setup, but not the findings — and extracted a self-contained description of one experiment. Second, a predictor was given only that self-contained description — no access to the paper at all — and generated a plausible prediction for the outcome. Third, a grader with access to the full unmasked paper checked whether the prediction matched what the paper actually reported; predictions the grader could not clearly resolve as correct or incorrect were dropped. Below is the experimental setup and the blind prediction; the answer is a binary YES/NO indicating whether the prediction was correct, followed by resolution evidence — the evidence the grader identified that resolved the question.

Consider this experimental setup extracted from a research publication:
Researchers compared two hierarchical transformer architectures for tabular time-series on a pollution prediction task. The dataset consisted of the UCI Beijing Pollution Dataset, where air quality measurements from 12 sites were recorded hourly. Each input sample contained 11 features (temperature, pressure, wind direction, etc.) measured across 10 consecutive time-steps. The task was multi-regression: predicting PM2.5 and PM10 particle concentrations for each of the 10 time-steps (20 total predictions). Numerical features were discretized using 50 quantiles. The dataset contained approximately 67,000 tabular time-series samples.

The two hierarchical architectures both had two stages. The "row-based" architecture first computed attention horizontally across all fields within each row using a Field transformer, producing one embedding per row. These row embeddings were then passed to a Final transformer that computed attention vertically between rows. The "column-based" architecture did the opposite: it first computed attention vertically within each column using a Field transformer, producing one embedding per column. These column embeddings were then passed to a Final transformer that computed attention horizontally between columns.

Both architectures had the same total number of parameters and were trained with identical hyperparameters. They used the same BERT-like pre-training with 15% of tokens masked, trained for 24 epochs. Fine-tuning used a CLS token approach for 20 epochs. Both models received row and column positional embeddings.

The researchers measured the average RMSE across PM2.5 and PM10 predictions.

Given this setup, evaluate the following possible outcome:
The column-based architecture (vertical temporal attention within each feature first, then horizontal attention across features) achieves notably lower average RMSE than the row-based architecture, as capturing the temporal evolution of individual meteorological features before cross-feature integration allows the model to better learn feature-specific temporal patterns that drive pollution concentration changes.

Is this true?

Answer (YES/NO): NO